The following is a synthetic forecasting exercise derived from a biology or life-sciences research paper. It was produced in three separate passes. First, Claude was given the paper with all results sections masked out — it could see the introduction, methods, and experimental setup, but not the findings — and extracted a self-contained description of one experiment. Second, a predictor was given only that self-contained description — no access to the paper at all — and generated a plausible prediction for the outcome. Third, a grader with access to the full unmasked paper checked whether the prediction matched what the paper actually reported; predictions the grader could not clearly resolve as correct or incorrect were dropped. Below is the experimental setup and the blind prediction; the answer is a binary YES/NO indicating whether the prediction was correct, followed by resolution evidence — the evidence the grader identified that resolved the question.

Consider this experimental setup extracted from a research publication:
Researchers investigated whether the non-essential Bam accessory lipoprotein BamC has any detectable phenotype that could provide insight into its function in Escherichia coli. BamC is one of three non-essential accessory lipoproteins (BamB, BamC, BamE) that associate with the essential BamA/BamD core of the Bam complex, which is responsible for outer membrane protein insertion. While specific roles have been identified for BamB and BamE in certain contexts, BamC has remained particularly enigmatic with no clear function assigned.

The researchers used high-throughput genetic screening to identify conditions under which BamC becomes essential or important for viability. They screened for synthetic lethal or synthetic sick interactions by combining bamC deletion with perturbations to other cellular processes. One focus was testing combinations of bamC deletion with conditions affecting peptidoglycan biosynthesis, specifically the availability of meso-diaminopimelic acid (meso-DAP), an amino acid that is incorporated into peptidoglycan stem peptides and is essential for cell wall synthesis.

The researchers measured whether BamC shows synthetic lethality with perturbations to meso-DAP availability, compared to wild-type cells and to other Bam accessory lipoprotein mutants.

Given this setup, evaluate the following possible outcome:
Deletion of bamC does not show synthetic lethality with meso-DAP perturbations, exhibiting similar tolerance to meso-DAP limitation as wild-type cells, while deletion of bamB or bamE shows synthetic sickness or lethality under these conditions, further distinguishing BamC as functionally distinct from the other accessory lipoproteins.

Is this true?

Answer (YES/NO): NO